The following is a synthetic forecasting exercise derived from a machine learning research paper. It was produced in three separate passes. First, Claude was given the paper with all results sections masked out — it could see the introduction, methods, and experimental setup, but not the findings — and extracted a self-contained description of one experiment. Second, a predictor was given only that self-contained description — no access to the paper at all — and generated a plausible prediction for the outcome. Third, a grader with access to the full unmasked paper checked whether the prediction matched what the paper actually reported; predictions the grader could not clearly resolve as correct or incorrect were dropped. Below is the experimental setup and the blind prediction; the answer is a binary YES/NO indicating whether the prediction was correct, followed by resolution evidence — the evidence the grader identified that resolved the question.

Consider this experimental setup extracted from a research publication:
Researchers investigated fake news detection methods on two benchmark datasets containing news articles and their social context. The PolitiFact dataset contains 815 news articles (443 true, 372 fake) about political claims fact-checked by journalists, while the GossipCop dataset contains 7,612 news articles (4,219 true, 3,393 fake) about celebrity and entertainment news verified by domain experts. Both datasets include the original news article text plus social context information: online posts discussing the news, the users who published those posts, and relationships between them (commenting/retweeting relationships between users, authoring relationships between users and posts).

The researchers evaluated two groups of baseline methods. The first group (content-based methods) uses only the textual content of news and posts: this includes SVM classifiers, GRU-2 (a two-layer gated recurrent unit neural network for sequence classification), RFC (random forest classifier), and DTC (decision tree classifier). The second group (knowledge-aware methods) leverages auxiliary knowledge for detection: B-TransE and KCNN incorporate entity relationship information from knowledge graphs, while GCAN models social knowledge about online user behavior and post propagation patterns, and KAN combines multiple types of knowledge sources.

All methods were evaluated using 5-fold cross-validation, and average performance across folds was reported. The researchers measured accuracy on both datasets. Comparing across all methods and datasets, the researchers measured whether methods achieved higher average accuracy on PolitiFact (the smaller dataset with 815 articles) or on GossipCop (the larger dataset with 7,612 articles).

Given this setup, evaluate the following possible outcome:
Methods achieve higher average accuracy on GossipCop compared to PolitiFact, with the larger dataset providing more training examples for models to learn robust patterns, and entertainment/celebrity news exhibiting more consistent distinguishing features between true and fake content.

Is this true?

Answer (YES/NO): NO